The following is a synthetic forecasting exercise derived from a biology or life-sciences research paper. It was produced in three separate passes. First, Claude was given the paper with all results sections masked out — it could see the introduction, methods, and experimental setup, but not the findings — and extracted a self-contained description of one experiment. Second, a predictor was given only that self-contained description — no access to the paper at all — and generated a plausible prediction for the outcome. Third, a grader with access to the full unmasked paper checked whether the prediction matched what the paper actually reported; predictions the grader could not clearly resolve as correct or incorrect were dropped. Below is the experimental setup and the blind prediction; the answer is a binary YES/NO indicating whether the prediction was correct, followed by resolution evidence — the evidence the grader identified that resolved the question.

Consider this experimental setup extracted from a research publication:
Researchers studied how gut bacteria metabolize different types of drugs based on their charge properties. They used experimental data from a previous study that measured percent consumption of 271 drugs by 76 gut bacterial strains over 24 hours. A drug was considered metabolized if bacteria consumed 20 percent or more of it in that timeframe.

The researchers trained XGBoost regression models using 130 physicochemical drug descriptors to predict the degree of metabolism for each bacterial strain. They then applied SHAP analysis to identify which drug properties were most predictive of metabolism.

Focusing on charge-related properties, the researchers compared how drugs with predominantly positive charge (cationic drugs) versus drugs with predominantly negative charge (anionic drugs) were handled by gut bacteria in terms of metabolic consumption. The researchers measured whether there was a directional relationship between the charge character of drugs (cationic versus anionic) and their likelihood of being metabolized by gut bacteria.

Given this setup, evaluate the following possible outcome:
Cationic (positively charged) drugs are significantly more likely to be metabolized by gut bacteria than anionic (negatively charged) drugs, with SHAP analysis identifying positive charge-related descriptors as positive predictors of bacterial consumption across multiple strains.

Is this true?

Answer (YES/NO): NO